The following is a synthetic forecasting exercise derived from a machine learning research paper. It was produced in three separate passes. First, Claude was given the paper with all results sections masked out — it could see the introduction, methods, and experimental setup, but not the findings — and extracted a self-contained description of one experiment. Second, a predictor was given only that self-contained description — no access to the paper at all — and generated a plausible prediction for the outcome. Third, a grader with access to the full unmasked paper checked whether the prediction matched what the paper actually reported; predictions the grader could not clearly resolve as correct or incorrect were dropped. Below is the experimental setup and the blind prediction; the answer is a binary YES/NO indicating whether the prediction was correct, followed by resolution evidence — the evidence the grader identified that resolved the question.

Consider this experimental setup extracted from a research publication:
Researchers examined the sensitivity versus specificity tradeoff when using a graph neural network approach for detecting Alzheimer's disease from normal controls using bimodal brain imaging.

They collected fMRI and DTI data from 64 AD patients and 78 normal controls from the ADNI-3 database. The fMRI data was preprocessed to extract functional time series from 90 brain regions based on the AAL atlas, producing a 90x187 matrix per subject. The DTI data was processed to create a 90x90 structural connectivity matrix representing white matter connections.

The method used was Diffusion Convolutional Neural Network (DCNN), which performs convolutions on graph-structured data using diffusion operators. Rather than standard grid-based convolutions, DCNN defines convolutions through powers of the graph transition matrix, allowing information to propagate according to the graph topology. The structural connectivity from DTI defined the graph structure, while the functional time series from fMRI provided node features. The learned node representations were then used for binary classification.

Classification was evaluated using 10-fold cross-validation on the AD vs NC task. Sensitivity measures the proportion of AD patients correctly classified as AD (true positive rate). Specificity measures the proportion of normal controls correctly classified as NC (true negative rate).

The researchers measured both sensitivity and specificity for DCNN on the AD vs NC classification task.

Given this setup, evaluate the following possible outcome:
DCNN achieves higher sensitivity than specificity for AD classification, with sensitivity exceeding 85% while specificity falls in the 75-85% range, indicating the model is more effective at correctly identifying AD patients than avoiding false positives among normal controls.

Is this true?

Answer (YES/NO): YES